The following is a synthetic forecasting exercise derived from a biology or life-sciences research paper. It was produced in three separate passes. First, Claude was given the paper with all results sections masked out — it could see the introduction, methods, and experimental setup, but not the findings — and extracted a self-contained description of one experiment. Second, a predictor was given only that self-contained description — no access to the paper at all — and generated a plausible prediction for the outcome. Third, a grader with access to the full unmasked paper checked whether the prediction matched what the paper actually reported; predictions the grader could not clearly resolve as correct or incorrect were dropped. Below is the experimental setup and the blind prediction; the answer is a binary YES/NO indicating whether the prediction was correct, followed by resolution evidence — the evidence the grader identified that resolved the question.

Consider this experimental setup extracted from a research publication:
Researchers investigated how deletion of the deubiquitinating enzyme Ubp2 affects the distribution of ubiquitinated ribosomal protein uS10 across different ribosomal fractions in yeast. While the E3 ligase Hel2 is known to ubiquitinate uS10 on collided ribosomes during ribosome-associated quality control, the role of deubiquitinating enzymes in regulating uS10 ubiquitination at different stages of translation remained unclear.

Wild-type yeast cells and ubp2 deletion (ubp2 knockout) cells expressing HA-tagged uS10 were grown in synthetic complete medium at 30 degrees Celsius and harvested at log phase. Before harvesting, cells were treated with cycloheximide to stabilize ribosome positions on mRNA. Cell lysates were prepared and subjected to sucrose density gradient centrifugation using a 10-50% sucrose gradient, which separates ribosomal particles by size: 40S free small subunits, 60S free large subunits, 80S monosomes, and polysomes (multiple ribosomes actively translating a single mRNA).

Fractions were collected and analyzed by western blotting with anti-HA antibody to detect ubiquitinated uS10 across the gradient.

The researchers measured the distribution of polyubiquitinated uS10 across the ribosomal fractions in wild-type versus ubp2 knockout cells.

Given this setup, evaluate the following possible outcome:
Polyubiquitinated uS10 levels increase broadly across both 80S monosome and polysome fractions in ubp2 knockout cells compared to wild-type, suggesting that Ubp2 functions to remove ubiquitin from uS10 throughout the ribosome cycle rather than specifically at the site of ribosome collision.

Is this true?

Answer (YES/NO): NO